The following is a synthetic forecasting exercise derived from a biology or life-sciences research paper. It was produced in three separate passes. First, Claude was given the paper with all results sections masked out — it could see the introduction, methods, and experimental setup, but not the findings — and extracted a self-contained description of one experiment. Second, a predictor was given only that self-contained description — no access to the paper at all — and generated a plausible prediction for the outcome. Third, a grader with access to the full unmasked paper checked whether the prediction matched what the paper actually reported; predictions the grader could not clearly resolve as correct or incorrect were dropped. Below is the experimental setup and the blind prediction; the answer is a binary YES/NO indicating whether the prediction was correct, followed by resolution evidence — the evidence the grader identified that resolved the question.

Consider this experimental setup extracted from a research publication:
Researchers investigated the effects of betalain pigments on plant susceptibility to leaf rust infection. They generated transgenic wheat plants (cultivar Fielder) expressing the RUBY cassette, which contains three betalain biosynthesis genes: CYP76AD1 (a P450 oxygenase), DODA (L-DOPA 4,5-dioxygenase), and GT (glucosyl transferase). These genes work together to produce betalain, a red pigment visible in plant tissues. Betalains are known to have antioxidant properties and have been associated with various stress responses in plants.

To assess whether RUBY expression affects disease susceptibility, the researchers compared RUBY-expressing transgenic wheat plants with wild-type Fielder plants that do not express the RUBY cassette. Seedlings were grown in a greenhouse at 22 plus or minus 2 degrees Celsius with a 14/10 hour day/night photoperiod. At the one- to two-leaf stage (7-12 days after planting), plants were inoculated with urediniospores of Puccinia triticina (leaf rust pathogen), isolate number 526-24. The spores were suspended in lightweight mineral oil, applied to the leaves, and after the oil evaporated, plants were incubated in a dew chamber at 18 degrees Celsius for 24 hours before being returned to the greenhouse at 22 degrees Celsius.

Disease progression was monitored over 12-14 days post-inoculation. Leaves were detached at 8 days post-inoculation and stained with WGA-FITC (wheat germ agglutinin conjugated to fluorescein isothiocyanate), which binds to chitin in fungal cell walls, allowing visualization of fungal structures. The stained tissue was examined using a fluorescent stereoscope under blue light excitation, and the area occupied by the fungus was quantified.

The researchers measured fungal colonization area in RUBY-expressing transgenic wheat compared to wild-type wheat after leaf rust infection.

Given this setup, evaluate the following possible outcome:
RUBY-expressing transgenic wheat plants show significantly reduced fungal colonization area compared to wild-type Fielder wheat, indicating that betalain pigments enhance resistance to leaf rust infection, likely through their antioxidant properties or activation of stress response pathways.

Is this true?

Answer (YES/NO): YES